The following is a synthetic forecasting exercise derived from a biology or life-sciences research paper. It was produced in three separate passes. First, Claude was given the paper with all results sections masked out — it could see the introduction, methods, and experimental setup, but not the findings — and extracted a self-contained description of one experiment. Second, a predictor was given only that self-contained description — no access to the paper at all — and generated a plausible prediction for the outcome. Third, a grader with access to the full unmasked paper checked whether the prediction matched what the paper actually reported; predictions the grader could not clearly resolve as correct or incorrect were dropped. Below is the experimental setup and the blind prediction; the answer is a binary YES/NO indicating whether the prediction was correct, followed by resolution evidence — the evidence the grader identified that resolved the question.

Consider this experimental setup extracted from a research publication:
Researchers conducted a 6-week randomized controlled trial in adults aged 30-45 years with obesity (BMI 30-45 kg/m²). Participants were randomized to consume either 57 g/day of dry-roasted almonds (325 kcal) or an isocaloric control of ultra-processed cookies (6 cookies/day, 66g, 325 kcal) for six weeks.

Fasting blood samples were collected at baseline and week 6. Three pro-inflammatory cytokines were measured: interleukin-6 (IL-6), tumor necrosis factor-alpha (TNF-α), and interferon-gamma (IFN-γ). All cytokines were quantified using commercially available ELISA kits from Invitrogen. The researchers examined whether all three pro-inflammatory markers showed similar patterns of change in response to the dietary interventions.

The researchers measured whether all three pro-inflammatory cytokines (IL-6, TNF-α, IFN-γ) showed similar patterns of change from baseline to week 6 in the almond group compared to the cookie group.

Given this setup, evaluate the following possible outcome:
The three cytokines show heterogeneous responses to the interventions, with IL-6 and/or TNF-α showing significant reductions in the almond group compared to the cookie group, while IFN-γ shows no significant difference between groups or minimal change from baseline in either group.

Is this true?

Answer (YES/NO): NO